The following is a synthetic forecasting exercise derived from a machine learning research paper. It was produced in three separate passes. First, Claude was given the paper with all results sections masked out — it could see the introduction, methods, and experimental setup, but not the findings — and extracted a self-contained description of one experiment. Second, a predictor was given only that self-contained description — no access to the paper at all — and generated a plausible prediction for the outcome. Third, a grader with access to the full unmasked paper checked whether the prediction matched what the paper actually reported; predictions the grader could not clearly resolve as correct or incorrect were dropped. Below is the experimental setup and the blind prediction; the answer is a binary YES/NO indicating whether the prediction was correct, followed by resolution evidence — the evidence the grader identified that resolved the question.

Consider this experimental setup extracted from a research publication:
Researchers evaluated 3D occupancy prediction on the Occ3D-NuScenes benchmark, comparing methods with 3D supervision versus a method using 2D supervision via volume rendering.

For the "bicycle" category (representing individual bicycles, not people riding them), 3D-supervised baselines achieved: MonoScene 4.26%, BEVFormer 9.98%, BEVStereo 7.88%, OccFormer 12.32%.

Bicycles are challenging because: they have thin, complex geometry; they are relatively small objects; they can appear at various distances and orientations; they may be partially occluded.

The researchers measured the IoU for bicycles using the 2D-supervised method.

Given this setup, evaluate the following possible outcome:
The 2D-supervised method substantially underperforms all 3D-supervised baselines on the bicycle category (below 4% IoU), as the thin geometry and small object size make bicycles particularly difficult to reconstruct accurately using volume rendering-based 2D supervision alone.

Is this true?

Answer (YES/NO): NO